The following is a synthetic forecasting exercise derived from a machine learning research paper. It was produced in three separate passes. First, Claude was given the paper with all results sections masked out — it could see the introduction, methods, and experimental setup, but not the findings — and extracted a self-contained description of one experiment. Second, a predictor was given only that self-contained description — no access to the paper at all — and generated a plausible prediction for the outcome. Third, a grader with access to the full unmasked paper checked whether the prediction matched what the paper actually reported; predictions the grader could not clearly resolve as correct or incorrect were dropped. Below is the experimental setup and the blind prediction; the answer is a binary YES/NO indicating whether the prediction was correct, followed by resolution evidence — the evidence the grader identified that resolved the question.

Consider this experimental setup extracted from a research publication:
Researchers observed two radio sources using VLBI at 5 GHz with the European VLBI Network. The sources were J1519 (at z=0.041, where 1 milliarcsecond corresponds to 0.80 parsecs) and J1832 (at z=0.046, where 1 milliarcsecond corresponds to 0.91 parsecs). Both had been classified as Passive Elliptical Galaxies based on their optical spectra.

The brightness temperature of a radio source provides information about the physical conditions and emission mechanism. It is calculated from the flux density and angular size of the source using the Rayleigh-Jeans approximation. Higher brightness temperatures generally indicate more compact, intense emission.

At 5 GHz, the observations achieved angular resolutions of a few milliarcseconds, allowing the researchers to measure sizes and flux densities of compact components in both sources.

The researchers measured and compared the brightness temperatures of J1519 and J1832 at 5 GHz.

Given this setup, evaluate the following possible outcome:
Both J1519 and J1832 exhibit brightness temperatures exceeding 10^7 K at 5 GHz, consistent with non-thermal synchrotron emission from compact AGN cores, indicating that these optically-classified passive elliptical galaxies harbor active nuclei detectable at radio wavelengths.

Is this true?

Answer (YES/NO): YES